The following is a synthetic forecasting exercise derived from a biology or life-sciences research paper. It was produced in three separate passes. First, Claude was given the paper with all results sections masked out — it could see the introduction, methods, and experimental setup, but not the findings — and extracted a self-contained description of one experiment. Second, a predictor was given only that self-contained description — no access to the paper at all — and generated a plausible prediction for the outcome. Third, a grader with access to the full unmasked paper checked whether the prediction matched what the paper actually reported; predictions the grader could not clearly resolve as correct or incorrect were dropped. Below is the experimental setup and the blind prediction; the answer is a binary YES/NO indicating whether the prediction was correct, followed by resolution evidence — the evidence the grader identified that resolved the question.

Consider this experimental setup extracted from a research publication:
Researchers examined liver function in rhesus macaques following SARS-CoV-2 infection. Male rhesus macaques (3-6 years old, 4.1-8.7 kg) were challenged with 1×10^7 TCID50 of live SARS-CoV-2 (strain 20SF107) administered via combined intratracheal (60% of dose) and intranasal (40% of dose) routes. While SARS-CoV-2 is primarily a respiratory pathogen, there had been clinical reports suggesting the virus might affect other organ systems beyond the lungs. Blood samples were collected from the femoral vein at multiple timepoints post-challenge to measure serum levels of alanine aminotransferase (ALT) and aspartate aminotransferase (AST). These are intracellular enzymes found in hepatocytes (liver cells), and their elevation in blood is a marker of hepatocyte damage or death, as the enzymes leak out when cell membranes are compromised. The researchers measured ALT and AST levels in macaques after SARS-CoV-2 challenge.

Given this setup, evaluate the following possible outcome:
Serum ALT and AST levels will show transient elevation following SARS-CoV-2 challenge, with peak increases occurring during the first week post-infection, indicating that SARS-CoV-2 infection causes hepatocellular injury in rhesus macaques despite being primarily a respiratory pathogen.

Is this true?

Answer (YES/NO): YES